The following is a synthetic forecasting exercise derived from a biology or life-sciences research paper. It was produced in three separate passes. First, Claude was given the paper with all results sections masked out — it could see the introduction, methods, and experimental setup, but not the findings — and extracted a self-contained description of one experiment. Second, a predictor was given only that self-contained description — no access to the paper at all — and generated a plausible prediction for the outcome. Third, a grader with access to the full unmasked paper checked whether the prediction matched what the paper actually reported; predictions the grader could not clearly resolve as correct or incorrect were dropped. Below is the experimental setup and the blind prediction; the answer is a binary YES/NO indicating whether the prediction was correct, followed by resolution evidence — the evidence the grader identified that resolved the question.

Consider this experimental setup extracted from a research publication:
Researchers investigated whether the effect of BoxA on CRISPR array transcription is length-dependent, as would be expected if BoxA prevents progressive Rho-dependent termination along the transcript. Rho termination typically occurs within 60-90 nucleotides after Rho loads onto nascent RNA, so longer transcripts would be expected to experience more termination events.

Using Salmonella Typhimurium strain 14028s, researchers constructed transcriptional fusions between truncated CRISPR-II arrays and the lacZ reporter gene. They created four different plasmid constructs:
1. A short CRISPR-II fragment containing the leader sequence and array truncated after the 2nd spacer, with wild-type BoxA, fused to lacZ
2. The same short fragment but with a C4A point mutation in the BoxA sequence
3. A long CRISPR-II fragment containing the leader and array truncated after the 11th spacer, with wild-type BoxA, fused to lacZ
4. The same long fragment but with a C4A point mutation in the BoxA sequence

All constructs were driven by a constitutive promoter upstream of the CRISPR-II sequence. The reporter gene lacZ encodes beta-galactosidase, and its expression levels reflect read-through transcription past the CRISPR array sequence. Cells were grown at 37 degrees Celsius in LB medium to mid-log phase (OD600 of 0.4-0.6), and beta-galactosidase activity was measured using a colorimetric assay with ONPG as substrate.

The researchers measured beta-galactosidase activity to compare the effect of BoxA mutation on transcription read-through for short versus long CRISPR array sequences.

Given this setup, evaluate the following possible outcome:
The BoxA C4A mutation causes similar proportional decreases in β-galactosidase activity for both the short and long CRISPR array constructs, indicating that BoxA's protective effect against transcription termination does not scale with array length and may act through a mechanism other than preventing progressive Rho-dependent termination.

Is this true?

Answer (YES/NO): NO